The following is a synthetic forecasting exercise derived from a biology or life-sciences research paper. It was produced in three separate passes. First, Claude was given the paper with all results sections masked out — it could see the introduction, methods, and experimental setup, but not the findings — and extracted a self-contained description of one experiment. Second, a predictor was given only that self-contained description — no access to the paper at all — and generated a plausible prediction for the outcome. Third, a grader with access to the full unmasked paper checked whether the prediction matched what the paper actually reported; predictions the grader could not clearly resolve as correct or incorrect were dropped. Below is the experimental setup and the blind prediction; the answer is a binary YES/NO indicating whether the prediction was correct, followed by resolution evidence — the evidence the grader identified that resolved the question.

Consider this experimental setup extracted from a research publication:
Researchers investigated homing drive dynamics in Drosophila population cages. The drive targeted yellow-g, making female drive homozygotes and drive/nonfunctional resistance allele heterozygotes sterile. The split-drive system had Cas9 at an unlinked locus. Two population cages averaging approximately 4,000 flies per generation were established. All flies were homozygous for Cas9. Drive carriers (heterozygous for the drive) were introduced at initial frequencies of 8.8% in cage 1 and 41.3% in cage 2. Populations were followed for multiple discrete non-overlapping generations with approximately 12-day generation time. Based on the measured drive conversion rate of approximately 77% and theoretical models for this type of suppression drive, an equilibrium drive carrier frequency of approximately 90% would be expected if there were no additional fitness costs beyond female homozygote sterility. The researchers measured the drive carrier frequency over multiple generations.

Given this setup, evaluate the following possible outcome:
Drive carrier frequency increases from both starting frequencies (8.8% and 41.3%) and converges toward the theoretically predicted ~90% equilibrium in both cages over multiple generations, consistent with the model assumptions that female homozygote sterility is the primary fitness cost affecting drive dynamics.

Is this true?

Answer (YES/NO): NO